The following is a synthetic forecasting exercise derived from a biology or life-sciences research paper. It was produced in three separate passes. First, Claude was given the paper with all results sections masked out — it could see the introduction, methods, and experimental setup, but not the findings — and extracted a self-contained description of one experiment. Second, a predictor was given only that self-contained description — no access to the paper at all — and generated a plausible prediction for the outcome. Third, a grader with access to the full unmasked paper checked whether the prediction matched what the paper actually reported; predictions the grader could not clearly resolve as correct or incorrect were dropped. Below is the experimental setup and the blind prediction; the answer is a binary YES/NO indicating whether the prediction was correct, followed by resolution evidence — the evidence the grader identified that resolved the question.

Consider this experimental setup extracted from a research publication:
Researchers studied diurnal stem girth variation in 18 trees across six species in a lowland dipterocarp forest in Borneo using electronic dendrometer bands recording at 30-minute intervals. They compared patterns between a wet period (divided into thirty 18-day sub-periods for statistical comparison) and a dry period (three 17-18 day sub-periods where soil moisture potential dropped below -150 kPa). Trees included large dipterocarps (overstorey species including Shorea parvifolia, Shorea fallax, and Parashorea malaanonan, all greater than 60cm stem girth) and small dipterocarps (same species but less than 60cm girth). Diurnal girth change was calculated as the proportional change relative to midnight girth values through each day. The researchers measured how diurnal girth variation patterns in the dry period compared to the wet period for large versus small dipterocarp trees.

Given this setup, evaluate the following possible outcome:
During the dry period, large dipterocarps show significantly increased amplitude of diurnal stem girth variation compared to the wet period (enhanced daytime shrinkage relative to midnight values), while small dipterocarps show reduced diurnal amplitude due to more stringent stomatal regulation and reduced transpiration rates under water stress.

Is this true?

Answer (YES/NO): NO